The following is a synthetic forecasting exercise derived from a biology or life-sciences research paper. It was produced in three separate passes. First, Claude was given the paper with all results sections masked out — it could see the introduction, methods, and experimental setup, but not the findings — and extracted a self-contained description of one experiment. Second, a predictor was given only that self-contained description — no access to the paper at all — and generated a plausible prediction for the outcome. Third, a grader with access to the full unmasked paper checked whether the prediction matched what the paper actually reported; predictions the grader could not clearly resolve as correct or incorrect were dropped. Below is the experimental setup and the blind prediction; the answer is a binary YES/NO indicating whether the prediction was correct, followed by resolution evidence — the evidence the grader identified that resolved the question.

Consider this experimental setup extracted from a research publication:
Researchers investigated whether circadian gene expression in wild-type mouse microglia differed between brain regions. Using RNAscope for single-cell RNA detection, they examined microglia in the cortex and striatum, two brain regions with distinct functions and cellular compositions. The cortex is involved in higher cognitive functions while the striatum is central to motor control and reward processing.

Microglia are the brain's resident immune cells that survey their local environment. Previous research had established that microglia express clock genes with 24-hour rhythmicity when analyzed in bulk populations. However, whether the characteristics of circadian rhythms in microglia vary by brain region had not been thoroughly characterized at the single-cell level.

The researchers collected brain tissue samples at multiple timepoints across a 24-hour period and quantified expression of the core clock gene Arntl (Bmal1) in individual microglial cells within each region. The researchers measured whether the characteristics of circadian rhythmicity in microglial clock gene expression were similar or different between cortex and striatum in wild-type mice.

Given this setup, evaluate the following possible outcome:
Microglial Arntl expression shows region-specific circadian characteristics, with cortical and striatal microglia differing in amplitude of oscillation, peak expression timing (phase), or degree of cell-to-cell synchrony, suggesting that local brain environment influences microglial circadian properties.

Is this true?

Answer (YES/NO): YES